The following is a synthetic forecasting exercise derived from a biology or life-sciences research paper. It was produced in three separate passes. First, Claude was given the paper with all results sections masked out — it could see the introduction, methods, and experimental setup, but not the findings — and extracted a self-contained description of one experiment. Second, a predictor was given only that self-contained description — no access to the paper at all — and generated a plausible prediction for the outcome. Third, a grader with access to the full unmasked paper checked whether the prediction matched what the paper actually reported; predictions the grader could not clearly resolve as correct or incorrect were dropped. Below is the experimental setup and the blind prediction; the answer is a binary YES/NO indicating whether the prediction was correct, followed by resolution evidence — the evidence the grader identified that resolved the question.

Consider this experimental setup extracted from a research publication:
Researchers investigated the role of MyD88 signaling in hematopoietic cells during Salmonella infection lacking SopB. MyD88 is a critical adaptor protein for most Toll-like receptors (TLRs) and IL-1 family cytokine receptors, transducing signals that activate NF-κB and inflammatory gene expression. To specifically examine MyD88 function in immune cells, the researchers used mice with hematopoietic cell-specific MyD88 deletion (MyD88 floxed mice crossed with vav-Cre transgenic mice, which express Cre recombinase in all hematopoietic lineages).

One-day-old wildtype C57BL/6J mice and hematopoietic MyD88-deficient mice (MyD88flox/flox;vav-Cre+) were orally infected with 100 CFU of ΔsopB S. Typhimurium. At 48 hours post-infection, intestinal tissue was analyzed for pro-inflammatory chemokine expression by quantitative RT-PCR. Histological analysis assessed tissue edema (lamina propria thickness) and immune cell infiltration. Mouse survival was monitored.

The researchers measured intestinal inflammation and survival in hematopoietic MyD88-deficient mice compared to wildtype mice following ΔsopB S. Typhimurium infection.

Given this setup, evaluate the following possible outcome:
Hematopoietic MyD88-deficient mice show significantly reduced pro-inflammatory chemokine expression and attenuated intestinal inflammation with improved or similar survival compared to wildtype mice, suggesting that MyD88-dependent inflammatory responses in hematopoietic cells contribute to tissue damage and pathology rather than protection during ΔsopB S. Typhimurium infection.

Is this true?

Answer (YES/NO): NO